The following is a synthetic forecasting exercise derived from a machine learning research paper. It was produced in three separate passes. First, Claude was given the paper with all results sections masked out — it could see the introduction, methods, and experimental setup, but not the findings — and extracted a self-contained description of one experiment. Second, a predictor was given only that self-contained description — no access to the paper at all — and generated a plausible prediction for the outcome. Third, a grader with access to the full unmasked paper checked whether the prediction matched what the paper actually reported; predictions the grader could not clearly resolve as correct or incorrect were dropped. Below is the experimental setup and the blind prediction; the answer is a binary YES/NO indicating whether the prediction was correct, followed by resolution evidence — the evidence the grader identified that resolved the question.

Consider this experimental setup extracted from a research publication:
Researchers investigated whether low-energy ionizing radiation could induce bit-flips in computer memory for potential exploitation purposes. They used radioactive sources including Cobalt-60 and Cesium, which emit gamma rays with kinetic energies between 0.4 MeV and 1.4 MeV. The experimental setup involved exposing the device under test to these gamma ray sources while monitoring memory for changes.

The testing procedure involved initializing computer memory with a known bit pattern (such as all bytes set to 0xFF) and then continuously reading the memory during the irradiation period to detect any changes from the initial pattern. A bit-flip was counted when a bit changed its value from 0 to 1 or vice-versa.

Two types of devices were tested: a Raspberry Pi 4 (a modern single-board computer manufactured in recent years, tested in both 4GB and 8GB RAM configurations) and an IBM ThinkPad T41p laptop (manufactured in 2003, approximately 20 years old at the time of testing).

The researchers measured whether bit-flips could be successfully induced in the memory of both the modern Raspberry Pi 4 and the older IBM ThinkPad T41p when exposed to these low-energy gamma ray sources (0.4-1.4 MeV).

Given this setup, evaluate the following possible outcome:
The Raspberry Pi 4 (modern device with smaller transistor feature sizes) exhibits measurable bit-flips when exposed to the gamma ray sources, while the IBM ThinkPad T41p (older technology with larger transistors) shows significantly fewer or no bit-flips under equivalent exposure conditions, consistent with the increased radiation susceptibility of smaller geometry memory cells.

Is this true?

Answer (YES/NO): NO